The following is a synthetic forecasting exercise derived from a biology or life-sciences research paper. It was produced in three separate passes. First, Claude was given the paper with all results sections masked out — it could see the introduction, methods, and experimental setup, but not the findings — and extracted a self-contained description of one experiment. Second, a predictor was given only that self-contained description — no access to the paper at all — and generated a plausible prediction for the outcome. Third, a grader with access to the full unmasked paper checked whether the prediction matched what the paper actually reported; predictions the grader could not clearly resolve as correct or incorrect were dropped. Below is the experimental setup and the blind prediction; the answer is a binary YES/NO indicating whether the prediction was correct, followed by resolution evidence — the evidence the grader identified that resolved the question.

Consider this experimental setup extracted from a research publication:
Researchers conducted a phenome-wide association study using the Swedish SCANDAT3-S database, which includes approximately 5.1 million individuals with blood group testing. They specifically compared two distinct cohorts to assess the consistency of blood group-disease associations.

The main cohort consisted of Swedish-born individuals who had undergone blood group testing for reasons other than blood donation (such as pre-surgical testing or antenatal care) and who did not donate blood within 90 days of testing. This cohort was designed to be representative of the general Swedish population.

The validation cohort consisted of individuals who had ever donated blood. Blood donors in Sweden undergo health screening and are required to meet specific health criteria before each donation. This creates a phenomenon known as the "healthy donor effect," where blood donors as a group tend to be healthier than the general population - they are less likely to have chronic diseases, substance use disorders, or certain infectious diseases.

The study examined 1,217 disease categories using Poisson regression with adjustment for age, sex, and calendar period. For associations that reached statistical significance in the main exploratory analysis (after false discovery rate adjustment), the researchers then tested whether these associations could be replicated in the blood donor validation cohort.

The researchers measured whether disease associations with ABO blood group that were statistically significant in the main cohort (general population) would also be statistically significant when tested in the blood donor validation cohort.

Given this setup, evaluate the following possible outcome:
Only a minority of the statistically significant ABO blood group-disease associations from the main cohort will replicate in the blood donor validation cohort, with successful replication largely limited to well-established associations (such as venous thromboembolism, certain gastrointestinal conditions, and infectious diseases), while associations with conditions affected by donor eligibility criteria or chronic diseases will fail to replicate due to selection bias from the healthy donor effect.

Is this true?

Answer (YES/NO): NO